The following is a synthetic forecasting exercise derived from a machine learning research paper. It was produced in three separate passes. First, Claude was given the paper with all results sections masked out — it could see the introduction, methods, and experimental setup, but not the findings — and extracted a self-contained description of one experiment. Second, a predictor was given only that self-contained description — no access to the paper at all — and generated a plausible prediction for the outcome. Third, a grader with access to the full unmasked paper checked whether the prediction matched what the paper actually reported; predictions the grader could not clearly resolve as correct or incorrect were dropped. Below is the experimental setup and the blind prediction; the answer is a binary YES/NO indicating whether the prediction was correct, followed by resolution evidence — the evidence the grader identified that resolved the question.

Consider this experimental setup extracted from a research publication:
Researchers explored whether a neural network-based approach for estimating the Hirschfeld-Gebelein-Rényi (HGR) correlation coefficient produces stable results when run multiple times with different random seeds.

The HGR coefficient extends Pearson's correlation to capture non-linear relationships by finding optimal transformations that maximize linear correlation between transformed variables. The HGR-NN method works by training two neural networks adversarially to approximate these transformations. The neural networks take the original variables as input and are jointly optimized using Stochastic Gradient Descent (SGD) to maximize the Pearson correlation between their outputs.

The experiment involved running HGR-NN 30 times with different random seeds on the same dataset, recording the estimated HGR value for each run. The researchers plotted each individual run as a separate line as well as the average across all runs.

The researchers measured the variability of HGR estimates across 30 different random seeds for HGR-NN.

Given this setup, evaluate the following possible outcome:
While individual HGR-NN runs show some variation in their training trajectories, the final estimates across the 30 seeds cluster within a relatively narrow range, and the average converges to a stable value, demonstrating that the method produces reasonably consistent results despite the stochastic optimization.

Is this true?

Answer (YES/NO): NO